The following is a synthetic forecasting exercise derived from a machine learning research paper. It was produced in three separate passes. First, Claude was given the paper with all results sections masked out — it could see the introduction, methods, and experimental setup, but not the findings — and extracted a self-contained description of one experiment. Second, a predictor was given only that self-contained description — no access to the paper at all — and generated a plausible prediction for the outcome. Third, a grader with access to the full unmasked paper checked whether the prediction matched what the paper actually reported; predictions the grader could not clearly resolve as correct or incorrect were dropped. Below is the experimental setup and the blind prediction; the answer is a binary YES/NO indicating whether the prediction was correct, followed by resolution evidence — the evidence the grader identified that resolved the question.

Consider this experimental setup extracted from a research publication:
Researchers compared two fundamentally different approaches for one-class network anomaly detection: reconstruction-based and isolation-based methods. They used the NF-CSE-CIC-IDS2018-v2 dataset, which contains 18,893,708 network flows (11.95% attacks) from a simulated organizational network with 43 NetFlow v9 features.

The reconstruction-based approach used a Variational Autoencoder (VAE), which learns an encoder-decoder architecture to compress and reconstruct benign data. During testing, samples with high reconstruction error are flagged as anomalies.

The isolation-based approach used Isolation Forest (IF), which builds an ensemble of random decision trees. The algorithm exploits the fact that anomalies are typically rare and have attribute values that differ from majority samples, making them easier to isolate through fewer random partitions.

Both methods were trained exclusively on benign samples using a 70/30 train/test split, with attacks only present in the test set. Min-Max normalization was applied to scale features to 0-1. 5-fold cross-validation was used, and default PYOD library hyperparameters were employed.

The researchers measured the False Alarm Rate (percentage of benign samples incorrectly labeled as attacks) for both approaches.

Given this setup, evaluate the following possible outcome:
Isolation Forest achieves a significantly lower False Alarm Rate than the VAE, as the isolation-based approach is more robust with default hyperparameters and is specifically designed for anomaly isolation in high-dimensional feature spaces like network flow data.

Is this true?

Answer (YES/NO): NO